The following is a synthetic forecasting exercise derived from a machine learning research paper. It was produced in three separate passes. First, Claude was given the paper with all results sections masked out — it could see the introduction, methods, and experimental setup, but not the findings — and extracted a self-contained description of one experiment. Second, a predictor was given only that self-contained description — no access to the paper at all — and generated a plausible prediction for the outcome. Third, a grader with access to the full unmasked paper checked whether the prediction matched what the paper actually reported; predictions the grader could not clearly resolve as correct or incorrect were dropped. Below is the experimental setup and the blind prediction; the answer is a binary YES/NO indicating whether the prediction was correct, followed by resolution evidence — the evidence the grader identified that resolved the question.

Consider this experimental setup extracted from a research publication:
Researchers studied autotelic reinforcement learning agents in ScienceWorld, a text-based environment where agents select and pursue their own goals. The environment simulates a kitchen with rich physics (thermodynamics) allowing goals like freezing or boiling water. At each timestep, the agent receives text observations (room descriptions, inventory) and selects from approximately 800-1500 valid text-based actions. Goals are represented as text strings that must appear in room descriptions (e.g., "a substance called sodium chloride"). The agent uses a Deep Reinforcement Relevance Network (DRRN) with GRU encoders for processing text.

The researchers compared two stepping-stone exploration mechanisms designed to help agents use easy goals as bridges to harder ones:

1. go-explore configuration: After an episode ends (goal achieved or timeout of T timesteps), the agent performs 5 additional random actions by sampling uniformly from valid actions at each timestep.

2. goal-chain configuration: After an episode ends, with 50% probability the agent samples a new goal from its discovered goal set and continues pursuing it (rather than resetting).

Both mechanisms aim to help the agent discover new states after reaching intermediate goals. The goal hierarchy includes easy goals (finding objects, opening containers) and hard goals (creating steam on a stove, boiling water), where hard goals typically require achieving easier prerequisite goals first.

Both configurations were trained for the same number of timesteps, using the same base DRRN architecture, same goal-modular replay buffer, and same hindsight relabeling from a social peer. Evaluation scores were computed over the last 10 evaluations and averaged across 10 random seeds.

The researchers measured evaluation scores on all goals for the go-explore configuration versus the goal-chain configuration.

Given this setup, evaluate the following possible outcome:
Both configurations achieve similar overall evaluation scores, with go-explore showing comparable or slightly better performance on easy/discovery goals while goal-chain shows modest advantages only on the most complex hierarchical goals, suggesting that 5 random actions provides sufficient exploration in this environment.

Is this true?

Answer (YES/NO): NO